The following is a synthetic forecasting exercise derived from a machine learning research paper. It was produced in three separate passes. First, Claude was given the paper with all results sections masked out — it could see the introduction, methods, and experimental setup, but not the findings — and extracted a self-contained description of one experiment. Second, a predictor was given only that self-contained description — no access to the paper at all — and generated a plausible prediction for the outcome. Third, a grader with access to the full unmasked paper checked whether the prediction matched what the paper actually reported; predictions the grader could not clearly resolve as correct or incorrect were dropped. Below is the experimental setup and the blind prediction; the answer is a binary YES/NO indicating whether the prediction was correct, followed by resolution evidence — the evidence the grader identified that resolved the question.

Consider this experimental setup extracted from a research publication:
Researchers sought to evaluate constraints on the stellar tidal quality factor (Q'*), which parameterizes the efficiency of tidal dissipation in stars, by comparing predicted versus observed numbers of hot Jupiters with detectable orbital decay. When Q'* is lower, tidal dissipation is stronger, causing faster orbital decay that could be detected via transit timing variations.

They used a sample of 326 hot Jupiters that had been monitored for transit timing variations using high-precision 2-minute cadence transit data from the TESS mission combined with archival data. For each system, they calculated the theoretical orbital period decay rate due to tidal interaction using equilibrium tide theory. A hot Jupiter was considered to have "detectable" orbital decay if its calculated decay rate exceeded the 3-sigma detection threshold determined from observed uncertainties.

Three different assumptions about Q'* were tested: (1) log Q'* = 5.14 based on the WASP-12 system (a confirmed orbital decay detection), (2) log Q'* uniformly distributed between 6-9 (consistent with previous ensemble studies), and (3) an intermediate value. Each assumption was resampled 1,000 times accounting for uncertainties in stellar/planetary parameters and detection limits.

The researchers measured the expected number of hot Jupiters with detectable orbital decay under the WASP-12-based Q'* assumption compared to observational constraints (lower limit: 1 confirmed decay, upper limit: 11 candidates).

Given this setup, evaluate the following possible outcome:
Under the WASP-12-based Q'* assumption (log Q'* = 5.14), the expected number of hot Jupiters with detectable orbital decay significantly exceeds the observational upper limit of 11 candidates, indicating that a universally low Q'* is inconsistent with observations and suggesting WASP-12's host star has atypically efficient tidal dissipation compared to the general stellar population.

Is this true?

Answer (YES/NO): YES